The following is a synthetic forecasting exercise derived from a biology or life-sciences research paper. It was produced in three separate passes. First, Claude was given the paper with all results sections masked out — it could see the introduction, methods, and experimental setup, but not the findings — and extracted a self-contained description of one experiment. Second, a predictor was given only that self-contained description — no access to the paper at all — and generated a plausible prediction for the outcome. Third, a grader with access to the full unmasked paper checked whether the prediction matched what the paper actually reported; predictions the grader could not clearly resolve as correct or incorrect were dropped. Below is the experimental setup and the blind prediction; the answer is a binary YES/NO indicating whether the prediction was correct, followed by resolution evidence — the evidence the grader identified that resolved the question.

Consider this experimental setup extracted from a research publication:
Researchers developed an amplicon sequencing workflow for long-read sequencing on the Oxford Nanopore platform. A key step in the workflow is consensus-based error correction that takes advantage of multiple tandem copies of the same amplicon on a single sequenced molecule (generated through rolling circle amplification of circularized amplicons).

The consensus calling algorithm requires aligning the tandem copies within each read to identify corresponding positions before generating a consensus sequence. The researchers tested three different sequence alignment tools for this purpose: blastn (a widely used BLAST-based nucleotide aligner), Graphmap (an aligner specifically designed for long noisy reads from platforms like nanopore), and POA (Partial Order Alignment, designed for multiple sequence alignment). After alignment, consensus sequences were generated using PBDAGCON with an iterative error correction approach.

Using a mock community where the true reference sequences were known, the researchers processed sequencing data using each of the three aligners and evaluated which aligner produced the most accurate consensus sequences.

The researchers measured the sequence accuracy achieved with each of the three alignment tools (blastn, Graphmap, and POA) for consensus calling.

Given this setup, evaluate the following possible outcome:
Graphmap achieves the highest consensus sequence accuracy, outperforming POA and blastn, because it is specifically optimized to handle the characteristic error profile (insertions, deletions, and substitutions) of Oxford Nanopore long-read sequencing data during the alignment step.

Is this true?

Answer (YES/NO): NO